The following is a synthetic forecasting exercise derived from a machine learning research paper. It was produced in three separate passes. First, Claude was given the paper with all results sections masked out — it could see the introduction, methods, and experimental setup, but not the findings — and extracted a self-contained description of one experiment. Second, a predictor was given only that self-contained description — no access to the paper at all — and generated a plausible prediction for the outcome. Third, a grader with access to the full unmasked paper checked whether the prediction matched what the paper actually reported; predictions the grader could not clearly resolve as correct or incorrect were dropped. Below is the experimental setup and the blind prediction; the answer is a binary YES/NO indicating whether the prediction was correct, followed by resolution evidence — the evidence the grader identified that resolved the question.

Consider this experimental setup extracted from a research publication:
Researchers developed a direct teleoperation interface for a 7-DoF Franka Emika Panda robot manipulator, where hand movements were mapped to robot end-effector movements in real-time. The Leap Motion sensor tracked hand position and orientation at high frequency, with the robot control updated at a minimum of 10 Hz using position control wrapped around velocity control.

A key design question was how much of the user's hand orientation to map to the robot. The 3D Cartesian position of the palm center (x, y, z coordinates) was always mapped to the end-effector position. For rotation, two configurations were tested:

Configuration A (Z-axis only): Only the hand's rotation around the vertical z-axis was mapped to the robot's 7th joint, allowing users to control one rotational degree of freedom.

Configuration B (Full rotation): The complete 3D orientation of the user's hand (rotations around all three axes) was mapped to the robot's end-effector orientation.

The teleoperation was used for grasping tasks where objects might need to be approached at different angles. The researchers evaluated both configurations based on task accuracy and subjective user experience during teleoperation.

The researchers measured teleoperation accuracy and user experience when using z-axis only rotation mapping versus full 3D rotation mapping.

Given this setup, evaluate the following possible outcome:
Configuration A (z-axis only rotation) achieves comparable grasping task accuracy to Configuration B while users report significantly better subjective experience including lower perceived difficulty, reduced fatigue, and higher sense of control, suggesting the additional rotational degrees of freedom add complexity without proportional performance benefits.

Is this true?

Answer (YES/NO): NO